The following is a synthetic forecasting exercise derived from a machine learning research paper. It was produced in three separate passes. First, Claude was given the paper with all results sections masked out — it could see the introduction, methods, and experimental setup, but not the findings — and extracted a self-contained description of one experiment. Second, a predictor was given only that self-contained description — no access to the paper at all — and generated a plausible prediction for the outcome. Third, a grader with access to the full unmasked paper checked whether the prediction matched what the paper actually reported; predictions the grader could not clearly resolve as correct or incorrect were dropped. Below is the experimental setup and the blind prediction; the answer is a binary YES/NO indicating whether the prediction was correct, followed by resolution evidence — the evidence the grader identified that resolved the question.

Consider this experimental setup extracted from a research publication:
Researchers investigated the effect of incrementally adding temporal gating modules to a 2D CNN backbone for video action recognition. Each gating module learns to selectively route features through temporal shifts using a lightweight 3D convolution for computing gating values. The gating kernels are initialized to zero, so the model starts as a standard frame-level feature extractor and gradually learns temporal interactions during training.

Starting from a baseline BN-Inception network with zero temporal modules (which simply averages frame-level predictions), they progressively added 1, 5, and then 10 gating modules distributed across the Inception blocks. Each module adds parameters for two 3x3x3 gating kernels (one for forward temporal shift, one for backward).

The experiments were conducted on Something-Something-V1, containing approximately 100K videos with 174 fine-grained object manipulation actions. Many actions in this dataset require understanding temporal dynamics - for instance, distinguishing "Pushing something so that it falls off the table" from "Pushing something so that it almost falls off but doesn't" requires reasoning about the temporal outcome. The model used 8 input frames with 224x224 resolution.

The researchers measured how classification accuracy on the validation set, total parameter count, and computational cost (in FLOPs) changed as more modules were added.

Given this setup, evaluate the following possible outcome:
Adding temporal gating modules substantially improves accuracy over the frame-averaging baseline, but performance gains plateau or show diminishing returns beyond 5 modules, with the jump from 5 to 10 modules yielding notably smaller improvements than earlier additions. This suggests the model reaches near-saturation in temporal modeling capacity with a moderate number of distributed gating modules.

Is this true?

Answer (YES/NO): YES